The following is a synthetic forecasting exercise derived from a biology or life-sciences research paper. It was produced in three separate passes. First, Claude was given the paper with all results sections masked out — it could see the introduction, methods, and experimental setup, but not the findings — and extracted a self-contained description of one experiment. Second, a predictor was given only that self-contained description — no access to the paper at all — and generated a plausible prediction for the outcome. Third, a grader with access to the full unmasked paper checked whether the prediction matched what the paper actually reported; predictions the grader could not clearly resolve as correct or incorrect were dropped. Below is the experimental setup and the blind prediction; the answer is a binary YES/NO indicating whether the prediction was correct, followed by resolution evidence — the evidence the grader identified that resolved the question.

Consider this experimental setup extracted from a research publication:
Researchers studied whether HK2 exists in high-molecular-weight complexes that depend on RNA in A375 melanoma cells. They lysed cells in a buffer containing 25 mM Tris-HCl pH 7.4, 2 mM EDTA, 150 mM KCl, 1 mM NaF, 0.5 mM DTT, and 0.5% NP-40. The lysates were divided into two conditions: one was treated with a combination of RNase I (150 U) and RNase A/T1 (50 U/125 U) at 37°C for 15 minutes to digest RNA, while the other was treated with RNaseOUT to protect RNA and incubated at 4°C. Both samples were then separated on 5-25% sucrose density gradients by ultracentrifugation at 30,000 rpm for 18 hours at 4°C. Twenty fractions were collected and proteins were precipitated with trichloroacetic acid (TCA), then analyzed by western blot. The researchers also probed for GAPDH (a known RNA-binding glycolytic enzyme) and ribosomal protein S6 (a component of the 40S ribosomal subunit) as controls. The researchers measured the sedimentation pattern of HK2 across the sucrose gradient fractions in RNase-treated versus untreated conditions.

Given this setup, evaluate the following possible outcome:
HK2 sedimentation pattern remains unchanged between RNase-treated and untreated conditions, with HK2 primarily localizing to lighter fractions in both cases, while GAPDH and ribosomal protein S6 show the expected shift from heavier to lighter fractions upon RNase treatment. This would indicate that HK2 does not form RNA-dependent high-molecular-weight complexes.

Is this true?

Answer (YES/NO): NO